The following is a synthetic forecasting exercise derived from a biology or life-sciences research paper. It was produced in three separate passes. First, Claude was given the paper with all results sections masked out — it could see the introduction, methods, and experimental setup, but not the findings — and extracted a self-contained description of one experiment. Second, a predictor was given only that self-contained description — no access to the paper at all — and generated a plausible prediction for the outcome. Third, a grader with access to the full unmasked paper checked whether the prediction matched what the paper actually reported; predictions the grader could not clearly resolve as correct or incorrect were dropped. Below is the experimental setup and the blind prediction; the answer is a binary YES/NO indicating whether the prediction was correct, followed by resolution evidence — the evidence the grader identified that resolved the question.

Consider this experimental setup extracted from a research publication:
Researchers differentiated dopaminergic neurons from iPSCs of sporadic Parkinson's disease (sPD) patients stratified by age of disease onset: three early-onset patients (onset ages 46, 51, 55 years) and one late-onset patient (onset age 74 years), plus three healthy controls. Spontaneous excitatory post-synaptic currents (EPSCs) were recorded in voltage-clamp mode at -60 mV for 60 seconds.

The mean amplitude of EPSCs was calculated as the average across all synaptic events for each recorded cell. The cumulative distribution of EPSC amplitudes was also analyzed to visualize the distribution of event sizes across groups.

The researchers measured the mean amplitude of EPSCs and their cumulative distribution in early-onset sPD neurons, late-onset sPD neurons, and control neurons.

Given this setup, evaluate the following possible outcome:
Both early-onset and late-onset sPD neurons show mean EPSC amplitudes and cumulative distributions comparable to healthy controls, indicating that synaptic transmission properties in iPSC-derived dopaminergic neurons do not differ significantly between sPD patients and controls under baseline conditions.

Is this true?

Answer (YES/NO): NO